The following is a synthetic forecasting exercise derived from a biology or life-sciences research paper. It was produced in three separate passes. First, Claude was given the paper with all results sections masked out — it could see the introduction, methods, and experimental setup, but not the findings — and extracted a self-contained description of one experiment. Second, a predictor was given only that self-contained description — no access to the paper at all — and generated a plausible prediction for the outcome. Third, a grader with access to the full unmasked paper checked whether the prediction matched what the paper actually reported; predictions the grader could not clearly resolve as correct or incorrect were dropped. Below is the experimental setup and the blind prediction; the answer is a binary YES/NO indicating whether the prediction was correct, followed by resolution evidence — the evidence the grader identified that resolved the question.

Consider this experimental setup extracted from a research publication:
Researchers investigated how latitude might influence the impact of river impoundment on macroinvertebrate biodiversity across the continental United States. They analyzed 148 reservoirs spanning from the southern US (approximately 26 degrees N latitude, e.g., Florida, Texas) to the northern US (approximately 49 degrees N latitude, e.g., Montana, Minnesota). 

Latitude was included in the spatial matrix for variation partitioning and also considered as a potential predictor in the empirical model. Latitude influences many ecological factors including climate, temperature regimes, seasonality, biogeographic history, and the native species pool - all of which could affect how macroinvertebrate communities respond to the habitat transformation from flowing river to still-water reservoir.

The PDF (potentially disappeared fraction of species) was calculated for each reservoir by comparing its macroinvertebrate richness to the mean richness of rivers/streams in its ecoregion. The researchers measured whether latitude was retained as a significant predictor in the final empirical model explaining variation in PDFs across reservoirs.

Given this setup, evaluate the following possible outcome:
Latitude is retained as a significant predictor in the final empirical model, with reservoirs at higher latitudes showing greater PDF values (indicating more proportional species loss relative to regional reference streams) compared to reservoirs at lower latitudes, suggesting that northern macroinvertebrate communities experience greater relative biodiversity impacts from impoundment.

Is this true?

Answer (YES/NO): NO